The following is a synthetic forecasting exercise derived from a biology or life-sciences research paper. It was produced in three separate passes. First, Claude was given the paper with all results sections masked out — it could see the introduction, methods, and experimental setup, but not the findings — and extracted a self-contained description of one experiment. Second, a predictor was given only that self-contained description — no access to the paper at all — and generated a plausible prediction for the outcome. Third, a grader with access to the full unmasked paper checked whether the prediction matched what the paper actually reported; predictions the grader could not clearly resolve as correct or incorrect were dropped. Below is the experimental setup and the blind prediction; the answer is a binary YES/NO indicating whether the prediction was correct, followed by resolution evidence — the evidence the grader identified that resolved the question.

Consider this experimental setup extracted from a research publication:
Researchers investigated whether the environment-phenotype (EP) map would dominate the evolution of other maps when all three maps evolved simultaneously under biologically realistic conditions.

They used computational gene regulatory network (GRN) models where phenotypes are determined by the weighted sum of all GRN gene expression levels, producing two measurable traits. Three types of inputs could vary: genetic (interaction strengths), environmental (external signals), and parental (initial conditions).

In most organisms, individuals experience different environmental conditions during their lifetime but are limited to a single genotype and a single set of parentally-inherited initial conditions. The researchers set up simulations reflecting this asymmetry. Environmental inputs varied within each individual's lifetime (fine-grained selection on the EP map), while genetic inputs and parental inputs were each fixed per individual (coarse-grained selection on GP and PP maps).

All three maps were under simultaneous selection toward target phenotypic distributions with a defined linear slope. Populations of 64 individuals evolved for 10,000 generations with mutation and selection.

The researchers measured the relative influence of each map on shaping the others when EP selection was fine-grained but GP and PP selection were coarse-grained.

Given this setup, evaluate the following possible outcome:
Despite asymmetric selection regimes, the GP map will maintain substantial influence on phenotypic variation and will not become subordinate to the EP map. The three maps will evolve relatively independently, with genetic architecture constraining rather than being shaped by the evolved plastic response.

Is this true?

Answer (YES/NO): NO